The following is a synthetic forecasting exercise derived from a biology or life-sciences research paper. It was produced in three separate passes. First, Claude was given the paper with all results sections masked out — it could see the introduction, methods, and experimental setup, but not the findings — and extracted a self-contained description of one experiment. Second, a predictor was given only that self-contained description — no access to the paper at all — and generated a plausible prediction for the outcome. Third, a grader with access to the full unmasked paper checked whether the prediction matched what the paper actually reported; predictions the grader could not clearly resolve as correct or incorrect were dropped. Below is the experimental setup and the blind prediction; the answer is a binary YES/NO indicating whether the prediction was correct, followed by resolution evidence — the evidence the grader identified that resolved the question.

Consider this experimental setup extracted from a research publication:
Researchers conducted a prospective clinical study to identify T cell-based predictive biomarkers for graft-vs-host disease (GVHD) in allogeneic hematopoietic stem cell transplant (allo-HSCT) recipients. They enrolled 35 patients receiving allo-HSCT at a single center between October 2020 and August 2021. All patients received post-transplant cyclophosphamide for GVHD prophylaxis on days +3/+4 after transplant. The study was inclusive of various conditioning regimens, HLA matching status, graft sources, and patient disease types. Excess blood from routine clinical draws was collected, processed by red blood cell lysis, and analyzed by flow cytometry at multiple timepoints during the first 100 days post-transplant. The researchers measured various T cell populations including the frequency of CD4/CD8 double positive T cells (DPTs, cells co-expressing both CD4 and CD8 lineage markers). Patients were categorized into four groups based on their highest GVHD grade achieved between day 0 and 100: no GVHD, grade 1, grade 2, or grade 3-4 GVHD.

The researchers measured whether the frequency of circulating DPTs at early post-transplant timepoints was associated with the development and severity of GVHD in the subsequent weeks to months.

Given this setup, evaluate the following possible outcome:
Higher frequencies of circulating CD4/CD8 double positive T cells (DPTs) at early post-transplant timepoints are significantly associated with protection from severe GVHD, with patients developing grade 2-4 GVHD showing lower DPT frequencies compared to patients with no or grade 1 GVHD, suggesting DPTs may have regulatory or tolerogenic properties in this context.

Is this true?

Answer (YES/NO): NO